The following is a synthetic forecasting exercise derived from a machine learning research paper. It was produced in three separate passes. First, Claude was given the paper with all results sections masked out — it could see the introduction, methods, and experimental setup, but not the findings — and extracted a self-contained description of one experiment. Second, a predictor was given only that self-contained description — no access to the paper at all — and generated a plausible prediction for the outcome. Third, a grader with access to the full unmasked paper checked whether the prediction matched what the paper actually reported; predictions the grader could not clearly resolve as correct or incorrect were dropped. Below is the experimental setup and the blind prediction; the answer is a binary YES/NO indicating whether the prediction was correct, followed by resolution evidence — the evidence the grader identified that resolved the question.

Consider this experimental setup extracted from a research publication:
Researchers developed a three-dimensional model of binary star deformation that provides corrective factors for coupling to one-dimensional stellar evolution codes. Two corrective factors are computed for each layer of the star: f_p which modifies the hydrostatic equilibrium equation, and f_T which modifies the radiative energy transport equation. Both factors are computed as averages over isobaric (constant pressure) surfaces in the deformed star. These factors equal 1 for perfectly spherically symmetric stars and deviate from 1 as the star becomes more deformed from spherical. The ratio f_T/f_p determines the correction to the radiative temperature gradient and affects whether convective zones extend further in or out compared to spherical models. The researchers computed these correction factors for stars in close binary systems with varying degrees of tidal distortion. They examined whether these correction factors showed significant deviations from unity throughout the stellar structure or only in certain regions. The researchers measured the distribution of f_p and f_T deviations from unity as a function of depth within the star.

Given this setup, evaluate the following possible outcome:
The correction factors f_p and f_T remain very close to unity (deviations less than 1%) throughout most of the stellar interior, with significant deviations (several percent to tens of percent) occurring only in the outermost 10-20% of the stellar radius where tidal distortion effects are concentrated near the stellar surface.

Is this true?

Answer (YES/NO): NO